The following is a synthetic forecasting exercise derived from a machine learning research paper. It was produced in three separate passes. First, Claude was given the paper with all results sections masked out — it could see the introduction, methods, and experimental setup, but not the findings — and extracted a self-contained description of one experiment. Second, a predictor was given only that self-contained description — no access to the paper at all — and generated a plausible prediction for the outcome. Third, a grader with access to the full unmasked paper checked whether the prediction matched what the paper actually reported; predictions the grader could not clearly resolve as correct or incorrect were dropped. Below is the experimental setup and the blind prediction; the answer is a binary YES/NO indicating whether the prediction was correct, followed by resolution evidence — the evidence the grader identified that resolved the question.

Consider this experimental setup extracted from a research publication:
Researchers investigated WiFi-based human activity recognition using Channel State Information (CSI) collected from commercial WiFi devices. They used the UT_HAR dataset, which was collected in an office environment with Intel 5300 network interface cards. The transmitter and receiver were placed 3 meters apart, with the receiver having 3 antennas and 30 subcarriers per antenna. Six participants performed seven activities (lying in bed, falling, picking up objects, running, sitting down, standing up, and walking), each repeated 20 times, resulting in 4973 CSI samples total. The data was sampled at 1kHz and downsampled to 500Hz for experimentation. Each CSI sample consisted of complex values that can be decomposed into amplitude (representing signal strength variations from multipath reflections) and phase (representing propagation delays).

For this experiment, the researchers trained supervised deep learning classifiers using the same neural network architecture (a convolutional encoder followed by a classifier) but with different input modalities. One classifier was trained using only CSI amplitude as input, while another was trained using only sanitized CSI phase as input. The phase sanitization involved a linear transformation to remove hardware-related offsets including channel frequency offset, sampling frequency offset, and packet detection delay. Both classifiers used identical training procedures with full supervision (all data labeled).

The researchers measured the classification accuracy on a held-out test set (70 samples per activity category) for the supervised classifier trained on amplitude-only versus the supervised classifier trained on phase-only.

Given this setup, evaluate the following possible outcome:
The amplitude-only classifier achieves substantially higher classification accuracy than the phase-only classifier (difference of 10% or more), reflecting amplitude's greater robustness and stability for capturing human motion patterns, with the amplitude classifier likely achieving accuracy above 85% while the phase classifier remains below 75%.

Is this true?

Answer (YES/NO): YES